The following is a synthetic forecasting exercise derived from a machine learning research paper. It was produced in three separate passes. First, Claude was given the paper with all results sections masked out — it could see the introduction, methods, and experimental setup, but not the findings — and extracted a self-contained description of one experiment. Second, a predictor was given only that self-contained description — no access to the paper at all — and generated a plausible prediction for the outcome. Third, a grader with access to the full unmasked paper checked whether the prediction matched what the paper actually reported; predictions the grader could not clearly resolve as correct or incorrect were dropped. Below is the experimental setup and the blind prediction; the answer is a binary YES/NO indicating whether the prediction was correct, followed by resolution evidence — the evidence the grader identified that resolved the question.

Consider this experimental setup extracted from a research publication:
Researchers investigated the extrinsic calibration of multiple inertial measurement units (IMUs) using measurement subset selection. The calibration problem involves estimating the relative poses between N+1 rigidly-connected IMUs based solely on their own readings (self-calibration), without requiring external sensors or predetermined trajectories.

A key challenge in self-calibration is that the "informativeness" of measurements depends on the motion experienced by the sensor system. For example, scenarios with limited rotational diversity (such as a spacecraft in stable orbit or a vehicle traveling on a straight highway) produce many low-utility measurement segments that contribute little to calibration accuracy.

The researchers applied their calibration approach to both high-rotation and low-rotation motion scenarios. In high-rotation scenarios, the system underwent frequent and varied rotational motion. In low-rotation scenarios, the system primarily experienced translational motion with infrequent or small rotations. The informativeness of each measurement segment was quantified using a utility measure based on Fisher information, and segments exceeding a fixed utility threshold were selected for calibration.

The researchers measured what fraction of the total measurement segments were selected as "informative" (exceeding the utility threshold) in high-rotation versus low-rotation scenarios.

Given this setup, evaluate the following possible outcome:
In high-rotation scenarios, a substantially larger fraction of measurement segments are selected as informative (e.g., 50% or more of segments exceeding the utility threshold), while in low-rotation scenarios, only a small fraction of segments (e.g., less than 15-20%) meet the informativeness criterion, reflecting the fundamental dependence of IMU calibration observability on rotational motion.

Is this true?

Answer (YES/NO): YES